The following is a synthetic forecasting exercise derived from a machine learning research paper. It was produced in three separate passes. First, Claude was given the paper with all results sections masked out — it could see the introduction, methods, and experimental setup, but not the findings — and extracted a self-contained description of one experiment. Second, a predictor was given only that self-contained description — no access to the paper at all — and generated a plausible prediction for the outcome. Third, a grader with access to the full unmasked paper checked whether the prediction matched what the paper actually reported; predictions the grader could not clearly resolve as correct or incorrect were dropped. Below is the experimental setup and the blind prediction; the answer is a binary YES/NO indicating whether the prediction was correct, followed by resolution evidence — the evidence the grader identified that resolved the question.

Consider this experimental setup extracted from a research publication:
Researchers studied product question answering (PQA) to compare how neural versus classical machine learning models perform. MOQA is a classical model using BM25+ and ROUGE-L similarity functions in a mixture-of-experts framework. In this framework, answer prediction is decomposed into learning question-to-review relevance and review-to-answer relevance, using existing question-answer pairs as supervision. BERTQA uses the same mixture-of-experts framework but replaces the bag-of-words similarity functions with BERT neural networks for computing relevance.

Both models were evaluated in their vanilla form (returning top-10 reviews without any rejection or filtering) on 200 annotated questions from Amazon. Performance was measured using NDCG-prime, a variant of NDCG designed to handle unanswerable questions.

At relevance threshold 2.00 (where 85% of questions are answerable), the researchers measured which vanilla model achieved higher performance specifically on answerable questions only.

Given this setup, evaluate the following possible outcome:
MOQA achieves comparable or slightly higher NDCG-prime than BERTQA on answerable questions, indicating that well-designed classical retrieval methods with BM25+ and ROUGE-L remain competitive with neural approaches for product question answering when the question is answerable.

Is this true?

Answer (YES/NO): NO